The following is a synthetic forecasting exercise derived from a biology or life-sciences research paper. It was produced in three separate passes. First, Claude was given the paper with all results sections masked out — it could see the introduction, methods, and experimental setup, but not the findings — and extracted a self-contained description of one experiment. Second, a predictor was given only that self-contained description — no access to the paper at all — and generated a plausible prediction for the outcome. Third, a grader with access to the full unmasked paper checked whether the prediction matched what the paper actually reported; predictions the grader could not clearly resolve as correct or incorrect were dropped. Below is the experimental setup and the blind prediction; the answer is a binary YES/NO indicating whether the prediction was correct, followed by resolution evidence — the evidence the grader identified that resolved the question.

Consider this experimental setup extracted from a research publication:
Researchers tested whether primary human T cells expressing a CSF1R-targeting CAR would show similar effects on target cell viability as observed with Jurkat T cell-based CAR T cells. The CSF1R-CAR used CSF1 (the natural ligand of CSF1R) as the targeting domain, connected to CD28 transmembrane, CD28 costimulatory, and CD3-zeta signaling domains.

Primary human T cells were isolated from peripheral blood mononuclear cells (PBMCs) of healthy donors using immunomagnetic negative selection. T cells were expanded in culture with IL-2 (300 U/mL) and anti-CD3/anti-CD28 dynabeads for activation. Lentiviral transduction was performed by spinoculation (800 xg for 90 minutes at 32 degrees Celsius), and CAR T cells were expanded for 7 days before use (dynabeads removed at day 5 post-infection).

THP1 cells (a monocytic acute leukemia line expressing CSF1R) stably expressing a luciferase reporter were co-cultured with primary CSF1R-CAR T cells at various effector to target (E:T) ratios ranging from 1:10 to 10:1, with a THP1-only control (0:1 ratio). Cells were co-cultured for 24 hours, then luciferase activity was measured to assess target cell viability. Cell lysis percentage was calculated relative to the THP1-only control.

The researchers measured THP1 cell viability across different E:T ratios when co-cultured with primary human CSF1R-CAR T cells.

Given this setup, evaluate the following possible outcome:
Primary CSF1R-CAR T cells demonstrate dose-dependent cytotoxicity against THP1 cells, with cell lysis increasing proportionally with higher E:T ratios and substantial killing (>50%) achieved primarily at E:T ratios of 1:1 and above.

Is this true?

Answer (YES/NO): NO